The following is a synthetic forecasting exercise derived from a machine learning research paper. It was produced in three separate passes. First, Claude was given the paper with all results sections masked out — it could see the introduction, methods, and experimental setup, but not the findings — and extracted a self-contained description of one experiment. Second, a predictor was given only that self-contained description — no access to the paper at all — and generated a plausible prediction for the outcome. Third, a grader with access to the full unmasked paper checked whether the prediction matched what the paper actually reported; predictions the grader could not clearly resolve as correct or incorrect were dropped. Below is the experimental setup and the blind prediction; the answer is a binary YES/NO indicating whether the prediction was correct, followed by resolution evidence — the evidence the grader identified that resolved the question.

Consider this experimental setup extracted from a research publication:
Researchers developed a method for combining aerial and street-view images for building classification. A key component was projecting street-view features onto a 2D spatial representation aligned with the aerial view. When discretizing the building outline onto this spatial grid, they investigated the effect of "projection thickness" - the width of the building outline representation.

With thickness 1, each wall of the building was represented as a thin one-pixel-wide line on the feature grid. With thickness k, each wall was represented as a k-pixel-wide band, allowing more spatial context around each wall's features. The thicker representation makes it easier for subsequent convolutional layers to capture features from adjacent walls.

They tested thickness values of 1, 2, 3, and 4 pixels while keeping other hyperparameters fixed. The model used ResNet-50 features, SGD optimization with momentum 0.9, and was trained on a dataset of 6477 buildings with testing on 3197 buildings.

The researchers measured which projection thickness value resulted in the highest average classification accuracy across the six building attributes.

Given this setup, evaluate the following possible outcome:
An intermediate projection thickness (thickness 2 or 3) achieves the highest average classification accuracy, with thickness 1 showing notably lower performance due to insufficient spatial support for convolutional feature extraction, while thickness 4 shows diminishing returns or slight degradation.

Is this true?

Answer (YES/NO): YES